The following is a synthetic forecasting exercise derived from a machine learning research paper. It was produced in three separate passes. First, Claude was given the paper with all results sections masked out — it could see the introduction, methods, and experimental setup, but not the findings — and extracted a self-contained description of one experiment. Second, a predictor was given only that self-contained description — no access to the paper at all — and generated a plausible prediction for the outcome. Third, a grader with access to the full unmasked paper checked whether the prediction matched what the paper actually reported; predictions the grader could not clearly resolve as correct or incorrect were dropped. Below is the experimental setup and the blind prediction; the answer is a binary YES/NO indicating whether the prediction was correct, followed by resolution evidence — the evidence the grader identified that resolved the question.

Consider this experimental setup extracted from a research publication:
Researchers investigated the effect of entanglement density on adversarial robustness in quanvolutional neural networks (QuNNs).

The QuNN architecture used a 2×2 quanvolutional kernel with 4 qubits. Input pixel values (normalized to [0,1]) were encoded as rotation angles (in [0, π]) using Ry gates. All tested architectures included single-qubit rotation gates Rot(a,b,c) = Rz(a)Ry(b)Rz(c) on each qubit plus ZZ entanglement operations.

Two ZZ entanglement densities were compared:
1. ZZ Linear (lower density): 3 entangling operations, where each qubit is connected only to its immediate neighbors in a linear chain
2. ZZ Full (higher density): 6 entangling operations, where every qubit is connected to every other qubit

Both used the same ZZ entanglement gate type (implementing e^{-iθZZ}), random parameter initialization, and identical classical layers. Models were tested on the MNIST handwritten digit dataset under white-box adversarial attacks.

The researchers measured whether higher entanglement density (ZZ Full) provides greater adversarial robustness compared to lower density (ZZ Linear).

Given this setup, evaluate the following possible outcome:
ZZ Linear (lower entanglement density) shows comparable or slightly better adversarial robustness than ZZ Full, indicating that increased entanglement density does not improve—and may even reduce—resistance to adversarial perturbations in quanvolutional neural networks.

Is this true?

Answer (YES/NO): NO